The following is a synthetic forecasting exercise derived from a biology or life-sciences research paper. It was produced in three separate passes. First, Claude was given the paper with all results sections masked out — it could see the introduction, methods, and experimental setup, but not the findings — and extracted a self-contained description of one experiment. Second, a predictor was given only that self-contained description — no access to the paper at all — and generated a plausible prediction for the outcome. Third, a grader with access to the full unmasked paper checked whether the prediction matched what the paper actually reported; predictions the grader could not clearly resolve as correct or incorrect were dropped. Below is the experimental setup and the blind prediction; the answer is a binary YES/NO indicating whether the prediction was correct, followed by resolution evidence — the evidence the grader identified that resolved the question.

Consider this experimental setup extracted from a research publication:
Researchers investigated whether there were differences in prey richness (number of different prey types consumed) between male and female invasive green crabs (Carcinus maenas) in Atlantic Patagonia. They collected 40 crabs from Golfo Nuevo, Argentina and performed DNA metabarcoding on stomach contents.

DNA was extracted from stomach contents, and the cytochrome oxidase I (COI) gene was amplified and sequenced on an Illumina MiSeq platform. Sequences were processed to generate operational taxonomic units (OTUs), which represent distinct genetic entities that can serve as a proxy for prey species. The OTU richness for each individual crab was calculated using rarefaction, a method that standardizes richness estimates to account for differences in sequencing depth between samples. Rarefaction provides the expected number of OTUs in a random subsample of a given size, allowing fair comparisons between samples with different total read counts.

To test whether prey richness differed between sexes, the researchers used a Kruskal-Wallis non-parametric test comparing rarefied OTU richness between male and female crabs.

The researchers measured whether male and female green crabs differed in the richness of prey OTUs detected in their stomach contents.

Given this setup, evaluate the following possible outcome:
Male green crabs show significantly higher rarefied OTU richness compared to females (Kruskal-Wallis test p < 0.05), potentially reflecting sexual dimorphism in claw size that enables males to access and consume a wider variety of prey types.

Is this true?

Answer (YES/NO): YES